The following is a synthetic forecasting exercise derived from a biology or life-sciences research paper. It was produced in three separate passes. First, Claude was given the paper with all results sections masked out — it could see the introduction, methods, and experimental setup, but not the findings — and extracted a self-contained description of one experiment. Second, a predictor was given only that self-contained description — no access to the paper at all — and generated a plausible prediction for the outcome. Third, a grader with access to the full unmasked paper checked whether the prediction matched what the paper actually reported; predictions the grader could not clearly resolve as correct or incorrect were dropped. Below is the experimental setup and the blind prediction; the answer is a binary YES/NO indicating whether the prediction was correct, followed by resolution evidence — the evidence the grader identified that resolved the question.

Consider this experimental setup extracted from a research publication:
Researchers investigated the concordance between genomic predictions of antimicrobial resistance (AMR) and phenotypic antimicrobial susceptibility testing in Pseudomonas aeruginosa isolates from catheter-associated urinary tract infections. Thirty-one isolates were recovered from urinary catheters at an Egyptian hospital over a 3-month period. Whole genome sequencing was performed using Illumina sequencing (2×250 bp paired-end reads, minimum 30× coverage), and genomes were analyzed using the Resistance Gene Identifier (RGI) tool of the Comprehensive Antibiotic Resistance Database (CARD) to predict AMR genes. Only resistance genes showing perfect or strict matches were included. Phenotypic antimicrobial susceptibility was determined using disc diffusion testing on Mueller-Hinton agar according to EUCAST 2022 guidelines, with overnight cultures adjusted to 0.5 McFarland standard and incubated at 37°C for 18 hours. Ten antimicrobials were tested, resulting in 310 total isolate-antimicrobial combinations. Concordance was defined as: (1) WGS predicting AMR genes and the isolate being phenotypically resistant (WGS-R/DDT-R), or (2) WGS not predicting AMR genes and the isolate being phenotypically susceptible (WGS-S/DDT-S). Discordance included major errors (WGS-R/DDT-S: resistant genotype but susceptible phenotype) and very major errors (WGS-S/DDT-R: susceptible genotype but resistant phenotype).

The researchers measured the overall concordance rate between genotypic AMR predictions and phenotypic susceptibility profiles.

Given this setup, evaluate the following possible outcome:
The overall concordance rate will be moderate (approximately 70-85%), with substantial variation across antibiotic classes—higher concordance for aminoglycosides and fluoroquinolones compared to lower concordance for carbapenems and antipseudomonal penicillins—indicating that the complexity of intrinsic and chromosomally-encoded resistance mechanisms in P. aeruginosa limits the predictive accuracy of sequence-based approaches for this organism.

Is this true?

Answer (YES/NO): NO